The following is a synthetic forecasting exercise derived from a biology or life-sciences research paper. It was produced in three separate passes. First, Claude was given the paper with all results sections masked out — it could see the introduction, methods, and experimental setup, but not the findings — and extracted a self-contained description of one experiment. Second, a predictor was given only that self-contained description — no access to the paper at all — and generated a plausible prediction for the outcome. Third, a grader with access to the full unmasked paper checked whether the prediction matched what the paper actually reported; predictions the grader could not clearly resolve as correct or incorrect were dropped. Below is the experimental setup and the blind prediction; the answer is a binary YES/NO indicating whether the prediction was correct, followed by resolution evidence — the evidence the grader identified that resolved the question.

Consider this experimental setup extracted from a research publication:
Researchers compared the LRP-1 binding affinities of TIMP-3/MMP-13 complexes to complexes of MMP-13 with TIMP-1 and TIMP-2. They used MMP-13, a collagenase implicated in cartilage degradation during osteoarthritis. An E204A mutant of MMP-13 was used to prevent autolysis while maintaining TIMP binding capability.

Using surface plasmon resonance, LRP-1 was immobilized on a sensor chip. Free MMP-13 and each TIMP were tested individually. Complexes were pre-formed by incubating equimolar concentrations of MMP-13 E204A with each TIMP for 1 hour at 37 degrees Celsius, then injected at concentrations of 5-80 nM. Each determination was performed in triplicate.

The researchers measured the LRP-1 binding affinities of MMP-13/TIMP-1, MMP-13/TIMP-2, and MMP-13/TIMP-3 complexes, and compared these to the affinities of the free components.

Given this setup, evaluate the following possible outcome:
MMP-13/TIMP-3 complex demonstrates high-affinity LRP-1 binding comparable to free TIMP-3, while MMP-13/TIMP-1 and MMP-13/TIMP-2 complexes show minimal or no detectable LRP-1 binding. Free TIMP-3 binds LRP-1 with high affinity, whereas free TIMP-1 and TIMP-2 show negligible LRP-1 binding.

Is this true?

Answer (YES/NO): NO